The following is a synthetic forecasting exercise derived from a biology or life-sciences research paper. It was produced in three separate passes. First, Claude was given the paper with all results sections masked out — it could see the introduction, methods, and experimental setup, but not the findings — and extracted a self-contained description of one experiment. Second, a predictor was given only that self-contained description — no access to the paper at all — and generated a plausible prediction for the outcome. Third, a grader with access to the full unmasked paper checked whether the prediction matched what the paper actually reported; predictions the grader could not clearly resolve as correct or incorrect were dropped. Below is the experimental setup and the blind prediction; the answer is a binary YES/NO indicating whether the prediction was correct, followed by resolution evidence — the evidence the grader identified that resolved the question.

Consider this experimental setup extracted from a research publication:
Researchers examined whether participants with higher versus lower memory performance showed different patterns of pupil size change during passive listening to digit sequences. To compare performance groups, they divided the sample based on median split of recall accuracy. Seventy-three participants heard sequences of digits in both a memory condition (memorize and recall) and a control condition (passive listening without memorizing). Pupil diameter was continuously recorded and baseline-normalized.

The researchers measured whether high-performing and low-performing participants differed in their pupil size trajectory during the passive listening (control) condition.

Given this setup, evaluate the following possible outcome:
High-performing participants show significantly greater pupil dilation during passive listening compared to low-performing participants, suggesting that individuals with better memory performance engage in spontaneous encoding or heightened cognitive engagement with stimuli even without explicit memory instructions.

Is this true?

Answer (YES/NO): NO